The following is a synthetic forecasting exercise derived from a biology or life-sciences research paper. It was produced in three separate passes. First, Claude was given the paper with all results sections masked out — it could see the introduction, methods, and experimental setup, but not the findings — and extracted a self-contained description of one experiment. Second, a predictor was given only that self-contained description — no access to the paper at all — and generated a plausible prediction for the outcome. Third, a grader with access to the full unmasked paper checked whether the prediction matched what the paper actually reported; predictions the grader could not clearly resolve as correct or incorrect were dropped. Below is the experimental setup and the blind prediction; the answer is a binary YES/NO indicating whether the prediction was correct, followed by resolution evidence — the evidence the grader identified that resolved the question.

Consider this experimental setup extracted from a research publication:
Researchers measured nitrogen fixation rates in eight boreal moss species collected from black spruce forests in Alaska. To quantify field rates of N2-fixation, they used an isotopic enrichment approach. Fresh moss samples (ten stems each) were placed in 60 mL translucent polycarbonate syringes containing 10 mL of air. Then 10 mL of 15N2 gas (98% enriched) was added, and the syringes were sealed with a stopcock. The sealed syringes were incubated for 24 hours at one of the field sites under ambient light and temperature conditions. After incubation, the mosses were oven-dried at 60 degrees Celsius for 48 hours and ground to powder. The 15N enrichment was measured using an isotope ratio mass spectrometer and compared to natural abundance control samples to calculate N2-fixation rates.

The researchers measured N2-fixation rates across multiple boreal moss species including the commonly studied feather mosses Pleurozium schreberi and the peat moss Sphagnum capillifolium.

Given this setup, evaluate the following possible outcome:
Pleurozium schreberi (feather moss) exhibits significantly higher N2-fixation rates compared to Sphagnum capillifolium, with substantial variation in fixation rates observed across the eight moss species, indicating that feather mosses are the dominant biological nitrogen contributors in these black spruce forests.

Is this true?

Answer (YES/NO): NO